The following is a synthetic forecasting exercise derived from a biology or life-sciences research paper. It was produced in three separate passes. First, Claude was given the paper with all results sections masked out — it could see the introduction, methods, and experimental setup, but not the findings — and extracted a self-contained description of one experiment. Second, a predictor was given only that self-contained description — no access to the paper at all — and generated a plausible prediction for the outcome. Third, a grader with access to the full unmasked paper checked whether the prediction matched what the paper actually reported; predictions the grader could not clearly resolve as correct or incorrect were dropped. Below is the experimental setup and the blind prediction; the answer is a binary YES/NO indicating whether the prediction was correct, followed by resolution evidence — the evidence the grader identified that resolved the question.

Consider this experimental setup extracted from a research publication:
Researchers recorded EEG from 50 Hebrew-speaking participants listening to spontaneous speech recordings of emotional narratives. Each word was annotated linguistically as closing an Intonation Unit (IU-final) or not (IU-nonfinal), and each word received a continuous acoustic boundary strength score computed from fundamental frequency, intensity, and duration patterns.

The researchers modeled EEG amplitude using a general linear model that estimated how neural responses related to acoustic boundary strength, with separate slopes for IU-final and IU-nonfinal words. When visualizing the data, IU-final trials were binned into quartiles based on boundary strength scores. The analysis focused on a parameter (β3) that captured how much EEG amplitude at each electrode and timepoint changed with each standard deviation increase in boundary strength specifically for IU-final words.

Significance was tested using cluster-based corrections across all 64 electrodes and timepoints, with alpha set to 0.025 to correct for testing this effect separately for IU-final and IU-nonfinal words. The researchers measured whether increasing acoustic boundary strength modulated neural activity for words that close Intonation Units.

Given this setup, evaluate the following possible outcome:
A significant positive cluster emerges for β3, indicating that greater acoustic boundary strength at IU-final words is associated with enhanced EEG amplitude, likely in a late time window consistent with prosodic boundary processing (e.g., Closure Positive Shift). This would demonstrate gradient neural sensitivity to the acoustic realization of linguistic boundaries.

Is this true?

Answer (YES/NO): NO